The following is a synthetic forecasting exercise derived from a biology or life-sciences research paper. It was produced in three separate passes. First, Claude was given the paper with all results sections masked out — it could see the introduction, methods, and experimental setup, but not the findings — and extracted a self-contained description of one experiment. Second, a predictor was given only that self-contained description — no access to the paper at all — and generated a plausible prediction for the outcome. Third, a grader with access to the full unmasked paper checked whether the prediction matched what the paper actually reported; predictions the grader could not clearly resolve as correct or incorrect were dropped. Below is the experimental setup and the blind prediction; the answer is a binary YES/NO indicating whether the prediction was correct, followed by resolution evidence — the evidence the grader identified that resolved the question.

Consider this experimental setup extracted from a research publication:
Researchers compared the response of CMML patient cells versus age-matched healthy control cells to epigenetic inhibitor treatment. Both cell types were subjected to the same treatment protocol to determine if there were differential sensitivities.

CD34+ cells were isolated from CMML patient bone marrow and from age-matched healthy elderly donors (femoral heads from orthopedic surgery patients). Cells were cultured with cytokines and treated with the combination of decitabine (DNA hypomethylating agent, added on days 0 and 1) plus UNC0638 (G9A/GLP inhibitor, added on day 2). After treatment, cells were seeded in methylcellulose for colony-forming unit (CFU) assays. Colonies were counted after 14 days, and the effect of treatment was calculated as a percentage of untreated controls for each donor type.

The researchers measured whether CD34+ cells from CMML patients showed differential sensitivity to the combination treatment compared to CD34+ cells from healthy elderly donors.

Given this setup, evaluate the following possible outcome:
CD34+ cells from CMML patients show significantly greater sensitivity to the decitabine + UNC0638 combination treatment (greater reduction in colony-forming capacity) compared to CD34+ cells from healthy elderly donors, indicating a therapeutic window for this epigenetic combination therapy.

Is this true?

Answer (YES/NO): YES